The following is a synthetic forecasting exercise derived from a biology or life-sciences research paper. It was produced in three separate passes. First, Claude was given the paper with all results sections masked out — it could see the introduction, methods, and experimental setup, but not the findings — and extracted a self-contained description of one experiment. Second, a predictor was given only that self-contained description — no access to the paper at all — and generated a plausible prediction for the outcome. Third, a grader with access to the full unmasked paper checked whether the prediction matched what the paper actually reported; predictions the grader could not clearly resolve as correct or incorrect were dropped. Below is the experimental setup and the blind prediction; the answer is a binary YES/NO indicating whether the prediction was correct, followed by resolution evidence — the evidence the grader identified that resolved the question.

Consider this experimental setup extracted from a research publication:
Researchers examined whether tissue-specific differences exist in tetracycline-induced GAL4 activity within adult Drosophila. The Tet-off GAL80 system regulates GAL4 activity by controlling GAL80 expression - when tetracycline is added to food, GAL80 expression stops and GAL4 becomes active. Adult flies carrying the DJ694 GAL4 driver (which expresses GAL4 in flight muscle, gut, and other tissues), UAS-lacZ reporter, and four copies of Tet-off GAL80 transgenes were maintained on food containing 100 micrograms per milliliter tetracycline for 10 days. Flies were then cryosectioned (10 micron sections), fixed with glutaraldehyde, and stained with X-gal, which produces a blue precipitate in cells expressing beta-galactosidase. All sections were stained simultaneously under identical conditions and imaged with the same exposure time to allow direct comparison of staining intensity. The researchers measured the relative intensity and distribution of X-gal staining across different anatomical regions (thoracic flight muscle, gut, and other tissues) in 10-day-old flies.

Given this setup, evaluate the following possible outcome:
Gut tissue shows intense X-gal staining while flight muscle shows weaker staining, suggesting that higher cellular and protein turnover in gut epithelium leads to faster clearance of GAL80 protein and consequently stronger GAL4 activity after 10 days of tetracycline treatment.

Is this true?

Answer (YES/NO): NO